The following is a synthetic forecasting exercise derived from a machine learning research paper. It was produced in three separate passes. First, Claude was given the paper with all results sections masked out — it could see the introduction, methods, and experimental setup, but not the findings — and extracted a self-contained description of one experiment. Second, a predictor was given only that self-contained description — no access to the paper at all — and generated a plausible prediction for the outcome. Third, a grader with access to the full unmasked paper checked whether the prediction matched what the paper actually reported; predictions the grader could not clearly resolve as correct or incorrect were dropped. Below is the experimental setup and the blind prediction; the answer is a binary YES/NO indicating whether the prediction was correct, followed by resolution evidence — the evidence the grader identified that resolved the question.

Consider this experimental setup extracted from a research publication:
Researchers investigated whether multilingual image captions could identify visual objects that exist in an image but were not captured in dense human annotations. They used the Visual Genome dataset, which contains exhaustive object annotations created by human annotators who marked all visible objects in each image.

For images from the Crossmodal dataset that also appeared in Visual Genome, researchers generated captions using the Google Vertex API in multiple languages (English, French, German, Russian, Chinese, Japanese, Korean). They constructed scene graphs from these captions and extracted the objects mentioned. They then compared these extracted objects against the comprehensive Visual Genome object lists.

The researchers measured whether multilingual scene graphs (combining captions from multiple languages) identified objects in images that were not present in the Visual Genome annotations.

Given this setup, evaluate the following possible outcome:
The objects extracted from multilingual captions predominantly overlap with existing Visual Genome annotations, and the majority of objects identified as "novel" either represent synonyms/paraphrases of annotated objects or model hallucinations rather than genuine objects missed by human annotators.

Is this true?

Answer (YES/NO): NO